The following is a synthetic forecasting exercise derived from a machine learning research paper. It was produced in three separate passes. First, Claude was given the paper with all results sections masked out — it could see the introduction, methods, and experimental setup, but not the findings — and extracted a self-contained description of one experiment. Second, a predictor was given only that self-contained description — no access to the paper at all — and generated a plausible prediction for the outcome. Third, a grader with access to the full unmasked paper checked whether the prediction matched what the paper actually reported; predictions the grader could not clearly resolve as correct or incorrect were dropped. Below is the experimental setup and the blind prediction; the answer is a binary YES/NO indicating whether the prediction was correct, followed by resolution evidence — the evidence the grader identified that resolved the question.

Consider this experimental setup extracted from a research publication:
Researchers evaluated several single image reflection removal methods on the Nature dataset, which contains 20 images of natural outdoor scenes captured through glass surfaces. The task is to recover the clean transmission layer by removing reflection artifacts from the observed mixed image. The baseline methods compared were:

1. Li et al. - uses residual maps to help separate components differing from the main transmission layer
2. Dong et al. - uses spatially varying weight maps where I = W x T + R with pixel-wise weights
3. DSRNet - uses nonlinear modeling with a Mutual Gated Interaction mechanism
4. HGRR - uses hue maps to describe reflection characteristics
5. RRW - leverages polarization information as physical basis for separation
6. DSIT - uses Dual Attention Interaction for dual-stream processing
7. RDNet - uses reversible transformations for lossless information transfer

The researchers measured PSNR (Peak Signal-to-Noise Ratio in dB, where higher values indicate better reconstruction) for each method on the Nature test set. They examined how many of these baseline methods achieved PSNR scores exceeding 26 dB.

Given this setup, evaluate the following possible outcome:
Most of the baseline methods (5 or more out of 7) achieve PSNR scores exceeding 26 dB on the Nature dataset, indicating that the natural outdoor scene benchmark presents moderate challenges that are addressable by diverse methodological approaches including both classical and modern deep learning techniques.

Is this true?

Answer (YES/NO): NO